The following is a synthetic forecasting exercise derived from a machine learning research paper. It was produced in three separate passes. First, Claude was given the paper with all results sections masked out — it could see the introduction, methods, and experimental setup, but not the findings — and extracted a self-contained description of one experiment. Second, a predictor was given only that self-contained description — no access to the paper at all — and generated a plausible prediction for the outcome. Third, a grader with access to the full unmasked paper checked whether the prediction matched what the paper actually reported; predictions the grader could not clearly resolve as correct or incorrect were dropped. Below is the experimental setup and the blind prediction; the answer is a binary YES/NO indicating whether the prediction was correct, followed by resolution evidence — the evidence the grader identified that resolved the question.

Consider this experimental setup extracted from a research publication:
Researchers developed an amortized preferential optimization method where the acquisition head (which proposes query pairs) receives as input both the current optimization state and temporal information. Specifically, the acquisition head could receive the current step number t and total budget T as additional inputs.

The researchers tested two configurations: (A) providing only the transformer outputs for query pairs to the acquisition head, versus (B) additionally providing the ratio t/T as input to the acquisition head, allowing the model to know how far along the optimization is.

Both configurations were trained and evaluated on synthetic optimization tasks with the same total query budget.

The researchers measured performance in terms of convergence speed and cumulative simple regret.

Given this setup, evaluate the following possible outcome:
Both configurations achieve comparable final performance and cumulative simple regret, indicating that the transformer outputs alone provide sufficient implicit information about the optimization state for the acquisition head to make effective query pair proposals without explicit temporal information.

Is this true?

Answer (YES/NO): NO